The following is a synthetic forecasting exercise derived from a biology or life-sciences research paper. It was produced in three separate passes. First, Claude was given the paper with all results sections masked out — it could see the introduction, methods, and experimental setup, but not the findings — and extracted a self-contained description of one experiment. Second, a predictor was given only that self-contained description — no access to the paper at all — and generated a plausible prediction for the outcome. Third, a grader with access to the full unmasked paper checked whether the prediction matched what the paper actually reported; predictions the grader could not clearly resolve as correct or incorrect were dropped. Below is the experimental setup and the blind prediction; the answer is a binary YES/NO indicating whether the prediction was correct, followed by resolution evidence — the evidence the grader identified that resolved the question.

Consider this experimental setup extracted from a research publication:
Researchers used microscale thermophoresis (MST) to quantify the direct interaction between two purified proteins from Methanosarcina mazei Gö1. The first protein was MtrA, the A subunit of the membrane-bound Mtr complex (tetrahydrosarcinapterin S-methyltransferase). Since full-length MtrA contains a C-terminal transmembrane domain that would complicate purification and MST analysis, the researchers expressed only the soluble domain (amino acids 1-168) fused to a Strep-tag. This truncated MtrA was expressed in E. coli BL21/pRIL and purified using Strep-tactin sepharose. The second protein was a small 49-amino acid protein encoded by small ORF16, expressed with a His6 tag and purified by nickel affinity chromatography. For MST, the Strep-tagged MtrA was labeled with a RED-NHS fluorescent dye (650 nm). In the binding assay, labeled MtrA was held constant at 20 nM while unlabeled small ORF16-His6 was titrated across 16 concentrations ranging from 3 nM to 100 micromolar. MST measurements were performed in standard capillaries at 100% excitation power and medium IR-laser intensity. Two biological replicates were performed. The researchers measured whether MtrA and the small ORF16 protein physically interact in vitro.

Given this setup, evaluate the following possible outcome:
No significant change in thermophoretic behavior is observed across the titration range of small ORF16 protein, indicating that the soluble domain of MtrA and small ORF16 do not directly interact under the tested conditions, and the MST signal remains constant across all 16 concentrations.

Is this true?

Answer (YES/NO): NO